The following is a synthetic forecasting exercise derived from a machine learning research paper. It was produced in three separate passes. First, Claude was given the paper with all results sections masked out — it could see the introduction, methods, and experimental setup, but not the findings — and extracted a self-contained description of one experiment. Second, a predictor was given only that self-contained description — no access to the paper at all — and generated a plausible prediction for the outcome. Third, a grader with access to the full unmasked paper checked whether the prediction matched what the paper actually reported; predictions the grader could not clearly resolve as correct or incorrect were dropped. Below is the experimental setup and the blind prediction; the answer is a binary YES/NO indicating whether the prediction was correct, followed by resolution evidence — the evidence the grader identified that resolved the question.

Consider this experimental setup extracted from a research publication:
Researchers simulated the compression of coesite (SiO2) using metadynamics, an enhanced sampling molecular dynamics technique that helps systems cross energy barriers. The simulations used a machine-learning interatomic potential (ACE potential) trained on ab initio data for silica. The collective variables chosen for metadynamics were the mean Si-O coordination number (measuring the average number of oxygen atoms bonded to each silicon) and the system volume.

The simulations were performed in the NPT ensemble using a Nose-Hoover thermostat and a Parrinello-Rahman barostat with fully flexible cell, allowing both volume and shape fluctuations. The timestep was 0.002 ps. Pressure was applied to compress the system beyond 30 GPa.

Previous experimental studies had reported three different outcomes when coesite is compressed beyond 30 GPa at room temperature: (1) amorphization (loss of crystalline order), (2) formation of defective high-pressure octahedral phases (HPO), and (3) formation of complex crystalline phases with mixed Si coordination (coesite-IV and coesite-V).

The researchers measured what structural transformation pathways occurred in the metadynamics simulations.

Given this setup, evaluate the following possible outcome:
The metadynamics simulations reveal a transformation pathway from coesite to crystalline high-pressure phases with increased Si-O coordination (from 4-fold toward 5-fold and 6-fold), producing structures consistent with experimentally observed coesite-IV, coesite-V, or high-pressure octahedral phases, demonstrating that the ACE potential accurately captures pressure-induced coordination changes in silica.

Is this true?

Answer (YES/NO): YES